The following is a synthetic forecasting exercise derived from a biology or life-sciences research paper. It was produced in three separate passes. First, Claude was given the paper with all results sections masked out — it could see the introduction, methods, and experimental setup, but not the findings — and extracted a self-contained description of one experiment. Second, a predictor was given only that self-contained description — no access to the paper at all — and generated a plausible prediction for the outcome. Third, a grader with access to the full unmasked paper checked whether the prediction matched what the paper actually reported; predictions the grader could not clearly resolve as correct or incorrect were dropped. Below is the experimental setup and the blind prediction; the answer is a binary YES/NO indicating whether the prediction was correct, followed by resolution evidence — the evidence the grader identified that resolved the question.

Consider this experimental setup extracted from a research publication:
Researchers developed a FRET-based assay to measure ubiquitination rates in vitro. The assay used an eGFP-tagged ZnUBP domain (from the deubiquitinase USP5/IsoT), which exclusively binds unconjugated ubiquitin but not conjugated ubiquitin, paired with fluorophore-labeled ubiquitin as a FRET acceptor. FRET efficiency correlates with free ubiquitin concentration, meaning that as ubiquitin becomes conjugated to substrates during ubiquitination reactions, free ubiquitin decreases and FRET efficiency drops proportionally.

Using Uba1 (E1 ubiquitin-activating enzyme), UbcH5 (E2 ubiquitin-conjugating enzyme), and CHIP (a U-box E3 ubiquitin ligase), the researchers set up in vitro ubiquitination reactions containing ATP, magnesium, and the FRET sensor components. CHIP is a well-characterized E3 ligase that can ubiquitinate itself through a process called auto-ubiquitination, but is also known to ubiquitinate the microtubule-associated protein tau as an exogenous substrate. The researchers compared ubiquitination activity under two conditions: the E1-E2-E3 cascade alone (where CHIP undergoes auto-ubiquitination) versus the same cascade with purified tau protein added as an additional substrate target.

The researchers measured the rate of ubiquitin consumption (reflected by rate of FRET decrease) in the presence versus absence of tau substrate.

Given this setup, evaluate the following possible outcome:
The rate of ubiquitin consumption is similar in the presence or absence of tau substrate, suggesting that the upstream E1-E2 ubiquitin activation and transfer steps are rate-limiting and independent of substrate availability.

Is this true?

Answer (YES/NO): NO